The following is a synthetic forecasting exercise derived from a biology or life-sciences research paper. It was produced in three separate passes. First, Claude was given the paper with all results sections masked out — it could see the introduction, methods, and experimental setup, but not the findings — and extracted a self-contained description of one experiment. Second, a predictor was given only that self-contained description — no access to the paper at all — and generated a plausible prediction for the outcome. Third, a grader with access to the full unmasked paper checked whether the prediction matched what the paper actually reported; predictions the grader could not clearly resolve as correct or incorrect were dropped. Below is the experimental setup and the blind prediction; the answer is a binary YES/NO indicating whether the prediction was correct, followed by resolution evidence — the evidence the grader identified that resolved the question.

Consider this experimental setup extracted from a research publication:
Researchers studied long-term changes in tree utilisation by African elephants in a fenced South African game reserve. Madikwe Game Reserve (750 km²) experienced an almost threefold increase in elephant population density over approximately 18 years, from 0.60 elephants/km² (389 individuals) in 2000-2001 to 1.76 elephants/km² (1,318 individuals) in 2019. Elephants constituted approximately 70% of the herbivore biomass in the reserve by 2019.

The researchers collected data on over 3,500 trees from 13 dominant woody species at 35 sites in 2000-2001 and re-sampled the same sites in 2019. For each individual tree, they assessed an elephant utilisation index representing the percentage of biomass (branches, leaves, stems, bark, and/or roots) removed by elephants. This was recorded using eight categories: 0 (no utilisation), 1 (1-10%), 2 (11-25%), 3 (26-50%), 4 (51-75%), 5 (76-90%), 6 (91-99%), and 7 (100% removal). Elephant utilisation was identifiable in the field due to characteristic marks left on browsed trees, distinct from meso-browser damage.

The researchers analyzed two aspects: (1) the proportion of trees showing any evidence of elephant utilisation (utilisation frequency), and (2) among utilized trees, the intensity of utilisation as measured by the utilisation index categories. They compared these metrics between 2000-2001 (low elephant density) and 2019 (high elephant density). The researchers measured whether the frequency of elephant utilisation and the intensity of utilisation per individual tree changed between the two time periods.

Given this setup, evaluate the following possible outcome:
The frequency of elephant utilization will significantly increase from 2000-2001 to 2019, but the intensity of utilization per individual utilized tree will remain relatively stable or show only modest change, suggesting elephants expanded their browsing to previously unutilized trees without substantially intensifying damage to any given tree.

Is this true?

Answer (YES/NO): YES